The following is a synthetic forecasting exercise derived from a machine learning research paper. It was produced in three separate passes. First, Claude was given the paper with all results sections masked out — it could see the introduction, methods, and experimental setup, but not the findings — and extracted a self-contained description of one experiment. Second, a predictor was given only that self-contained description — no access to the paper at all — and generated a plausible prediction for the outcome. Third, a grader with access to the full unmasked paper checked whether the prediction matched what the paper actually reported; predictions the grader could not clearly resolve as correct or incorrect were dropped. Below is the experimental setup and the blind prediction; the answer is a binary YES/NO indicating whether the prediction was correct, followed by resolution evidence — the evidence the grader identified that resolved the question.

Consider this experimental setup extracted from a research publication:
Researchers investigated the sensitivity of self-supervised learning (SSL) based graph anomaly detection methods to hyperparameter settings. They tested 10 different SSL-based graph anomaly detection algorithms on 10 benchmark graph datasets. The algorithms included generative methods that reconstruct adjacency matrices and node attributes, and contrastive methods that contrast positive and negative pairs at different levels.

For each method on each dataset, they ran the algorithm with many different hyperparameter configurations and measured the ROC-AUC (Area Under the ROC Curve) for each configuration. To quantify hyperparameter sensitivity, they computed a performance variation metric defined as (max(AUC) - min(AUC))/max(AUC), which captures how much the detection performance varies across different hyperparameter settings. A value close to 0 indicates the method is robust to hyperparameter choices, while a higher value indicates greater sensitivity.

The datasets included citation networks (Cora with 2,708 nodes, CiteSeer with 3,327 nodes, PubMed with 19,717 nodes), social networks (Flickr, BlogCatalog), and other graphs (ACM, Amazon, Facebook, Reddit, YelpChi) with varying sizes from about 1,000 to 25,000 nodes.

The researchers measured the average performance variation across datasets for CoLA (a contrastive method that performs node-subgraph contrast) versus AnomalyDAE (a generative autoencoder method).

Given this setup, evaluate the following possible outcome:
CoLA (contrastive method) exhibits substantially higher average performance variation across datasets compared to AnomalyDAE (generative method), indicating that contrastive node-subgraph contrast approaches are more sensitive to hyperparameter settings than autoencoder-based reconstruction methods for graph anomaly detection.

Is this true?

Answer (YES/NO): NO